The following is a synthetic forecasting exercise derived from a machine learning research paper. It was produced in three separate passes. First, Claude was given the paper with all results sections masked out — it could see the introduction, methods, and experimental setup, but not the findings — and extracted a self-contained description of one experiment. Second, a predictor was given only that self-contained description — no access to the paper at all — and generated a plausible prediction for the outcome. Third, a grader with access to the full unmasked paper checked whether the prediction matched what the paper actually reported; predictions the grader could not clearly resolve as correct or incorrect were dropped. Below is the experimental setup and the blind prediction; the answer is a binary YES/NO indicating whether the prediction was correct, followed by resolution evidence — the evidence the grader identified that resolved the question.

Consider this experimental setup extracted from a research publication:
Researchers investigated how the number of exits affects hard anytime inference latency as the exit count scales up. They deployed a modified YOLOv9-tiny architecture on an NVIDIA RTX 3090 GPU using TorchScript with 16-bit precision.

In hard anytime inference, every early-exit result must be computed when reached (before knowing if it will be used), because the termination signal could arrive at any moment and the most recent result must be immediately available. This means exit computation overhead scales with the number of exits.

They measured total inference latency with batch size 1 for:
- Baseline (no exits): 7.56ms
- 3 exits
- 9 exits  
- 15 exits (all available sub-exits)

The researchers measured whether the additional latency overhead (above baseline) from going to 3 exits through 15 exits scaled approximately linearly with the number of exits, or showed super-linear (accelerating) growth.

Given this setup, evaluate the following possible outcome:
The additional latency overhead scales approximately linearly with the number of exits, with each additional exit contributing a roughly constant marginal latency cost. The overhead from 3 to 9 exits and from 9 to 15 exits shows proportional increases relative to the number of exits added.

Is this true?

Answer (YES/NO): NO